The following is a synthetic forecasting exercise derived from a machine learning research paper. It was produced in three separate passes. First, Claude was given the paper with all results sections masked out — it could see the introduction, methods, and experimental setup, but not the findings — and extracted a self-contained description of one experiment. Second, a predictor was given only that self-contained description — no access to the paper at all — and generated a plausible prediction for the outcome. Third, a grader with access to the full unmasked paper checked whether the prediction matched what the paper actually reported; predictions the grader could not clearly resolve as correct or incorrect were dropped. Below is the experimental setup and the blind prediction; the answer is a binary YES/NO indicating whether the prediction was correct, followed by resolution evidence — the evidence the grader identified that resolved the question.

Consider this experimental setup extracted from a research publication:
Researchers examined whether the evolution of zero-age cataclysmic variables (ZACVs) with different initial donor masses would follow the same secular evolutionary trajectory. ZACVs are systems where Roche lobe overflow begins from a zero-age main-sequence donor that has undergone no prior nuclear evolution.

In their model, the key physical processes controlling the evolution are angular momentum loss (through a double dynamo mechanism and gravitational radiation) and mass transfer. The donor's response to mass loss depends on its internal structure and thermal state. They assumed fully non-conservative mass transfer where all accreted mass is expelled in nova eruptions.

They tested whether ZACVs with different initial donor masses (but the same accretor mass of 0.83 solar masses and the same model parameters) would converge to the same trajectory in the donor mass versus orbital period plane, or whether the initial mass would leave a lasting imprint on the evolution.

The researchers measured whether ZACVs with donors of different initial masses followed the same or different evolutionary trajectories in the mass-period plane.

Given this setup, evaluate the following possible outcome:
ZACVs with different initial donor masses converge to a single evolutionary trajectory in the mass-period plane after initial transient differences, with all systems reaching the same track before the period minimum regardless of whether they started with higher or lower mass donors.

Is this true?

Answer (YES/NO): YES